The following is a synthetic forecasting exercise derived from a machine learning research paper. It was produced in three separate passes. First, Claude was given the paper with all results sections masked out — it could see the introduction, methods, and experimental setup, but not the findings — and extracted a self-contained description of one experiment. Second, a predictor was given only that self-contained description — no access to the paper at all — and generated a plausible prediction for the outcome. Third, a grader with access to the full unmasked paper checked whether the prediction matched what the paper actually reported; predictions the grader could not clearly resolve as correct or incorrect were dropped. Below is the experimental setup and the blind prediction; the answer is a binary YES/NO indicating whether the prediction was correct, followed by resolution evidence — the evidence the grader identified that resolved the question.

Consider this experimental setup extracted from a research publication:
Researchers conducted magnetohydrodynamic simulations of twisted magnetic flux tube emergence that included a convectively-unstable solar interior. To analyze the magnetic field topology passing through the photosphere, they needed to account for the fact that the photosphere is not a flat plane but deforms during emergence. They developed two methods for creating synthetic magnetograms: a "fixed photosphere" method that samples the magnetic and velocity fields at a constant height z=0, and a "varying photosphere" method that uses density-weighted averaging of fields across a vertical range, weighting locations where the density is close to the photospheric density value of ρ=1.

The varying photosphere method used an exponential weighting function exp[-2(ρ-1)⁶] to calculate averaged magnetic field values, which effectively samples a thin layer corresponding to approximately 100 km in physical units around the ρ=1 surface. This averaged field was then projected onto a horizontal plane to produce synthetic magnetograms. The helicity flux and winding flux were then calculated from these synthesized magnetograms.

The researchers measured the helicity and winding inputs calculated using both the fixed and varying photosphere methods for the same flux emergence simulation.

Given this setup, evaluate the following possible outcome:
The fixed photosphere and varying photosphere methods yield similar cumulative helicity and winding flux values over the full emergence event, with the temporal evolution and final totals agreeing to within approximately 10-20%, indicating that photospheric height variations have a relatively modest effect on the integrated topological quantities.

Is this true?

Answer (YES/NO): NO